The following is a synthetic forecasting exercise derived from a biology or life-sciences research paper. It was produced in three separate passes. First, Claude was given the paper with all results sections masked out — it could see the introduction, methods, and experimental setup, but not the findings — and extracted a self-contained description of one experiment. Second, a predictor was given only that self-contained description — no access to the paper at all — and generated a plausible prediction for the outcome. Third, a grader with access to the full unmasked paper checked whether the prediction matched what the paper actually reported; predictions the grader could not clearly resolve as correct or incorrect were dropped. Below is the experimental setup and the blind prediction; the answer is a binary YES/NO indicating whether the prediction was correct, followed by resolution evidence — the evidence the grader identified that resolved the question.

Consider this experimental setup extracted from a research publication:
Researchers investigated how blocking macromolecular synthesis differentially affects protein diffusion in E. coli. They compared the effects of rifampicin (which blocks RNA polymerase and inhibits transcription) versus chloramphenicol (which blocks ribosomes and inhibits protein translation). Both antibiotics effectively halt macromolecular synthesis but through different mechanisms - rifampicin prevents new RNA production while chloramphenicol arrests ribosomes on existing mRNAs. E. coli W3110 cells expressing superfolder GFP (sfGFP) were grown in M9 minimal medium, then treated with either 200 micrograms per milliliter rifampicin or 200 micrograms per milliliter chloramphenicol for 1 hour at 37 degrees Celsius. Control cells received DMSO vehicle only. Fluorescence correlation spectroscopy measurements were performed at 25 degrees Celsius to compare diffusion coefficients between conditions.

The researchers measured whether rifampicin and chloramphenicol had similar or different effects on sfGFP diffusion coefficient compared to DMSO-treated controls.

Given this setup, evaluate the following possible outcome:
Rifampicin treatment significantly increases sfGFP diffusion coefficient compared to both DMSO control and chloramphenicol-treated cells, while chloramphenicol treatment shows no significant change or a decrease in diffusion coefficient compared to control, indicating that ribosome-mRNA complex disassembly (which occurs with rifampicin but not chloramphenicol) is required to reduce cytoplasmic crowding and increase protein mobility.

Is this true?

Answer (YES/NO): YES